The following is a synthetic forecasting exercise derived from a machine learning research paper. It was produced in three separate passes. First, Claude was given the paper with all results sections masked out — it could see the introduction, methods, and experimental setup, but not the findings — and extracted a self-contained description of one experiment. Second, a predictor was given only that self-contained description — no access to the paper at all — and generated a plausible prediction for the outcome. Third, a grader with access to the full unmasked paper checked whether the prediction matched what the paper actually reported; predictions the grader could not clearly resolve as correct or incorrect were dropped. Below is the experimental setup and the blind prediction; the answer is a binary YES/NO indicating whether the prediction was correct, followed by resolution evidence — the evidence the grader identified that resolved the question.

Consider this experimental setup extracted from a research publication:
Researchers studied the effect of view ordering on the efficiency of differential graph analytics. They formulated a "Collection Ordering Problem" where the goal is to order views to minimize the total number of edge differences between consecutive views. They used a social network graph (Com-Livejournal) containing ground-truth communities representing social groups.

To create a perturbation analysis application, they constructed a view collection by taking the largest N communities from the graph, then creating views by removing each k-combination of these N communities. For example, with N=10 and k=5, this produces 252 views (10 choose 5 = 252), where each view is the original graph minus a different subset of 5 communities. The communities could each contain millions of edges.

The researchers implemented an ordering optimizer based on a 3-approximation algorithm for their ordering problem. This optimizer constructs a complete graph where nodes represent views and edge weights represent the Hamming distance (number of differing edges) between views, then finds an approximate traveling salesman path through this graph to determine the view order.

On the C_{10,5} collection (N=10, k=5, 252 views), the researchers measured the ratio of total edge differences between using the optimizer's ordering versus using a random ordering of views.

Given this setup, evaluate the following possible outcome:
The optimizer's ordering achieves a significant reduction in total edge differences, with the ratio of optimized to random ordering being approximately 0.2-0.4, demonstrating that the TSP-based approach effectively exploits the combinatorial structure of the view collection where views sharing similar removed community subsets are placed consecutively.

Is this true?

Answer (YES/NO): NO